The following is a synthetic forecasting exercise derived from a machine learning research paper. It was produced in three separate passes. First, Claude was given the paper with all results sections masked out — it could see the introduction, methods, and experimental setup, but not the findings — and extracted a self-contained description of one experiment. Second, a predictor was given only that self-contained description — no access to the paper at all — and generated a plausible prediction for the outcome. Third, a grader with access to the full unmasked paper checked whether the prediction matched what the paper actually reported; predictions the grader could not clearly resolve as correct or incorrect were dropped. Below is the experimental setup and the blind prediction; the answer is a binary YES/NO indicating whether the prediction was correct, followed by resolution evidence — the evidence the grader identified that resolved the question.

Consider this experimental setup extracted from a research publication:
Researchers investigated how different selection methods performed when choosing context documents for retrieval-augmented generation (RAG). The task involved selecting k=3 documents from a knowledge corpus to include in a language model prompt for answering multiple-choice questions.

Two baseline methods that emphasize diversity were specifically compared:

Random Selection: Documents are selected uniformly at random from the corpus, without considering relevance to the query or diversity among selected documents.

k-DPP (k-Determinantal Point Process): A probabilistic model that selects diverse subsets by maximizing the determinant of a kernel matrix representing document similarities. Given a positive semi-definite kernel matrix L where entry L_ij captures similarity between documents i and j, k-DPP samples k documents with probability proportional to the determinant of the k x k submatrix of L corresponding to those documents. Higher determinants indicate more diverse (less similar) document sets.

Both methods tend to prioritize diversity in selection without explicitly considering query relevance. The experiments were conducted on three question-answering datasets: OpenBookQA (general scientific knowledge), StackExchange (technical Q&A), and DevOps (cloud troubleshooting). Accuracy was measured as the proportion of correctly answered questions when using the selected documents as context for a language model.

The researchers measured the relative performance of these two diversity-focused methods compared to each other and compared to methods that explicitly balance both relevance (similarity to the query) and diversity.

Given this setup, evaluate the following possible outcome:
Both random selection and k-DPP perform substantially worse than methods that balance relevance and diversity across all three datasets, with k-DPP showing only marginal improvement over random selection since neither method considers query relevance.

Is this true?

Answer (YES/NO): YES